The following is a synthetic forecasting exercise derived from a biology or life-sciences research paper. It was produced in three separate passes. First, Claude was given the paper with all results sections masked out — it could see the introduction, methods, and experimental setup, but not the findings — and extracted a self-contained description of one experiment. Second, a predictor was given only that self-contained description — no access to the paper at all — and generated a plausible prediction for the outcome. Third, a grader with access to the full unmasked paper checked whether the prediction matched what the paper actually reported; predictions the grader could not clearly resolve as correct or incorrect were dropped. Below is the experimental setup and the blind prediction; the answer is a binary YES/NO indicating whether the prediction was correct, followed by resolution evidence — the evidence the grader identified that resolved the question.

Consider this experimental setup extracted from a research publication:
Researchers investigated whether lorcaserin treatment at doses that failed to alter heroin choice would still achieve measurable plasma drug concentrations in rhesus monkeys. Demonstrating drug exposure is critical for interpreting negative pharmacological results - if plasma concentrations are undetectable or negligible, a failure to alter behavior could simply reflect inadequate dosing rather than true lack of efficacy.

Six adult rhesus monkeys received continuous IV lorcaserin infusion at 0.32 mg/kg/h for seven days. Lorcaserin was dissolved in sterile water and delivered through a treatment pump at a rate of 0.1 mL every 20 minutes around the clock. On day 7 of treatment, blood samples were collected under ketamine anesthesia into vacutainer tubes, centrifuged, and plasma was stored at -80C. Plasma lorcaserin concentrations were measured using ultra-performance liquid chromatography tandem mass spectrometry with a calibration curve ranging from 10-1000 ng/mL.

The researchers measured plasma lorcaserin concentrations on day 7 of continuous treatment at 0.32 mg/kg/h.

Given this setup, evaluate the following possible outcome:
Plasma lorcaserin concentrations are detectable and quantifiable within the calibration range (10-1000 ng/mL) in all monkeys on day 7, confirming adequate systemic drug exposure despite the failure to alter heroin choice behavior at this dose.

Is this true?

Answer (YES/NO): YES